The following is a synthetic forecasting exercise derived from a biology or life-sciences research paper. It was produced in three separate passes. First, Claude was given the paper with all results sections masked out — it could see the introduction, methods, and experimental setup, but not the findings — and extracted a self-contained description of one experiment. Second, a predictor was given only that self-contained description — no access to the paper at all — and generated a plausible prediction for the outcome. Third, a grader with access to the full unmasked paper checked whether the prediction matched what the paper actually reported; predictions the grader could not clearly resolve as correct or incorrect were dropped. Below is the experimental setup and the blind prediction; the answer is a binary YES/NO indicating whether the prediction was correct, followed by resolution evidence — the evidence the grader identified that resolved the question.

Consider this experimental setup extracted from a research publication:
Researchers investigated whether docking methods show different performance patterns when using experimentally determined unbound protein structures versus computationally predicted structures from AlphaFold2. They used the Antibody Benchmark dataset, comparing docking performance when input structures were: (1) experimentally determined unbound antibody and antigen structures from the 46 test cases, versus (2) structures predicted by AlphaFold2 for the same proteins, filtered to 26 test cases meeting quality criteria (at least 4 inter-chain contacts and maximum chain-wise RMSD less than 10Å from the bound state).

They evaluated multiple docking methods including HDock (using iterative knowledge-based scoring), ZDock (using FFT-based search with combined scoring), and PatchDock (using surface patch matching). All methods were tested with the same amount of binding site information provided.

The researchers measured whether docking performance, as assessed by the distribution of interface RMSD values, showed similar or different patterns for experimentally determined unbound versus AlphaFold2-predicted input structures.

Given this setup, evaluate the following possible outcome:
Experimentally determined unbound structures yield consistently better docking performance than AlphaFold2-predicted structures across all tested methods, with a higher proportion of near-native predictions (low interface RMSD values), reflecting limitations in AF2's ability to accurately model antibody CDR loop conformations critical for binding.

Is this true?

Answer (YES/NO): NO